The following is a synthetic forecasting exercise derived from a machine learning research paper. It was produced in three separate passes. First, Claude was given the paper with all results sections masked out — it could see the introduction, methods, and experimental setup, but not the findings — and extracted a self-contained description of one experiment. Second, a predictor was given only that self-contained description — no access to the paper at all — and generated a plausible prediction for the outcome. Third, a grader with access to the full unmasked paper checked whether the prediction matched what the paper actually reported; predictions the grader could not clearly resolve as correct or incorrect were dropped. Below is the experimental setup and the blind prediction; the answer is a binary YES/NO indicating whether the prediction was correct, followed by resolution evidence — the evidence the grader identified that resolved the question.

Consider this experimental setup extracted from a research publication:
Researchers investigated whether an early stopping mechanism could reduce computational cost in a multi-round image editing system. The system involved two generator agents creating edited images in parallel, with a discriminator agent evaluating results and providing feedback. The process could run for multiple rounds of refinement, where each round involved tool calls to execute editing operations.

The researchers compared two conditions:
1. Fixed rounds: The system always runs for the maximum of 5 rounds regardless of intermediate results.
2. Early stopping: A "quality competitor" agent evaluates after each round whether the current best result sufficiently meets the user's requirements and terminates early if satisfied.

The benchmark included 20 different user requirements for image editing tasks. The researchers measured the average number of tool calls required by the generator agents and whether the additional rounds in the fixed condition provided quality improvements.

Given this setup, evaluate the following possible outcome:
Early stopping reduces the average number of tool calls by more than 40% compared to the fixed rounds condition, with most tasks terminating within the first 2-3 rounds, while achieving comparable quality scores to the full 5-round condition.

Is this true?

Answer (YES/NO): NO